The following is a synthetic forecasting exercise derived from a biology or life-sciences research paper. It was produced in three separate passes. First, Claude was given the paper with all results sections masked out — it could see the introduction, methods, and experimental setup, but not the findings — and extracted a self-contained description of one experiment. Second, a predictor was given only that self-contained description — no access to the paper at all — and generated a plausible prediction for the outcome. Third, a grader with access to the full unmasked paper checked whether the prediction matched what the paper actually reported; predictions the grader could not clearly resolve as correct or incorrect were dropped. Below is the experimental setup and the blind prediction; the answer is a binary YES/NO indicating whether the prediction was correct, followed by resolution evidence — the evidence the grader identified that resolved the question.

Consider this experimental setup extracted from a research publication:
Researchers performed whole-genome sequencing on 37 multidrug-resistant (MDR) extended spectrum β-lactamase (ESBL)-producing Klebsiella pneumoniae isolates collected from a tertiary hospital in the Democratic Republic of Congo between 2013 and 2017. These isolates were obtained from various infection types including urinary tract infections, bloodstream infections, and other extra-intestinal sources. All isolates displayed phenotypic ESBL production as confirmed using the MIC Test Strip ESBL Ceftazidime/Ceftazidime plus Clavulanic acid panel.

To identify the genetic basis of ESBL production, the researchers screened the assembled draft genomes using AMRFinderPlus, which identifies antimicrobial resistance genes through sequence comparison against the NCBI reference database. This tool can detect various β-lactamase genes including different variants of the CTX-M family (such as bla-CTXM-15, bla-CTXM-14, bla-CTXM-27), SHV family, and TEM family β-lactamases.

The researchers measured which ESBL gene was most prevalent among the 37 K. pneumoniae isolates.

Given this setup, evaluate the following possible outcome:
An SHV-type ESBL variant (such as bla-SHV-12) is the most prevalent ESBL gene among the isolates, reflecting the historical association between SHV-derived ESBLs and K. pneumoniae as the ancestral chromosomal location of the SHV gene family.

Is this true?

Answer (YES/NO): NO